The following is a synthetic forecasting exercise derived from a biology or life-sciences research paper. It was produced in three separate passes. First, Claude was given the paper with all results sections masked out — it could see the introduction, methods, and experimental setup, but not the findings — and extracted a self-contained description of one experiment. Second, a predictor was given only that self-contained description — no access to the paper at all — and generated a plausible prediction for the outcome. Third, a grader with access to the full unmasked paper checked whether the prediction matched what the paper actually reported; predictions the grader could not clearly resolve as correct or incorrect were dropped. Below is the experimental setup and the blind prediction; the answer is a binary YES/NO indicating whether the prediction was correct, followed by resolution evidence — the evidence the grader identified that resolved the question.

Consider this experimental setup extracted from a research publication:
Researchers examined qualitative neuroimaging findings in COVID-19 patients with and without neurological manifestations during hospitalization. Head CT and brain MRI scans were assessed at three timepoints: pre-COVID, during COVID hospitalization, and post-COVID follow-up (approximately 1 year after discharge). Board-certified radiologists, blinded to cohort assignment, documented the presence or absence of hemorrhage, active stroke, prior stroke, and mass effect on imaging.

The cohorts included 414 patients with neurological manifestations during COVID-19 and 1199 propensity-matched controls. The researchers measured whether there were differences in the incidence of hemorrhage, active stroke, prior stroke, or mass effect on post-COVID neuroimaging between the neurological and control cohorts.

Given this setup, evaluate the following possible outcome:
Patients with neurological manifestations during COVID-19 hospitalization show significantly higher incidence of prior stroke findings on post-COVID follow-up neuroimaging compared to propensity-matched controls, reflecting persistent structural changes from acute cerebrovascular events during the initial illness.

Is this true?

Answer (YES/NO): NO